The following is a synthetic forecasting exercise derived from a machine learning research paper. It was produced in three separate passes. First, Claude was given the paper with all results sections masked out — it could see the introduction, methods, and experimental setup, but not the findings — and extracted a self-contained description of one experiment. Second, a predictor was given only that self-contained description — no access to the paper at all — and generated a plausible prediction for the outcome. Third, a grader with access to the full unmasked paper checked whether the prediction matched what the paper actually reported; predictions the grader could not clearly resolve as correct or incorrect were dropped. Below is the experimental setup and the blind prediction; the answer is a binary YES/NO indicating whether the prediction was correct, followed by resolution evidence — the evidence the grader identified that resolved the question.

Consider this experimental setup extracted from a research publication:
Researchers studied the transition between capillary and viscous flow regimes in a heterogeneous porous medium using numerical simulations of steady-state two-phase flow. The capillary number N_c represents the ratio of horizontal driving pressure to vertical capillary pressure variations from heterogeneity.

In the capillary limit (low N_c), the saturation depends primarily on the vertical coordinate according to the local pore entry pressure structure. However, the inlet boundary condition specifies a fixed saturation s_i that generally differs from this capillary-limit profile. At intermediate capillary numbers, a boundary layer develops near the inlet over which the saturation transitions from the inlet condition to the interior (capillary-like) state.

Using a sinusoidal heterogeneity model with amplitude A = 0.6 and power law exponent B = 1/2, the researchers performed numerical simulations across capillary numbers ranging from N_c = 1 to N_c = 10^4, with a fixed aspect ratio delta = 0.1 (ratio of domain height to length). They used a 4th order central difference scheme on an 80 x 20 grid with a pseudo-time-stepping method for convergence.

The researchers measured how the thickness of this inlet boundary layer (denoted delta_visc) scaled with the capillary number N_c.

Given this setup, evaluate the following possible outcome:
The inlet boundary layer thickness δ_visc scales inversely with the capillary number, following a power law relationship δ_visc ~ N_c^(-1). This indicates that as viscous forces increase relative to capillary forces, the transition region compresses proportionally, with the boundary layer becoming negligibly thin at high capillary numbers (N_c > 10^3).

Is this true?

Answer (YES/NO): NO